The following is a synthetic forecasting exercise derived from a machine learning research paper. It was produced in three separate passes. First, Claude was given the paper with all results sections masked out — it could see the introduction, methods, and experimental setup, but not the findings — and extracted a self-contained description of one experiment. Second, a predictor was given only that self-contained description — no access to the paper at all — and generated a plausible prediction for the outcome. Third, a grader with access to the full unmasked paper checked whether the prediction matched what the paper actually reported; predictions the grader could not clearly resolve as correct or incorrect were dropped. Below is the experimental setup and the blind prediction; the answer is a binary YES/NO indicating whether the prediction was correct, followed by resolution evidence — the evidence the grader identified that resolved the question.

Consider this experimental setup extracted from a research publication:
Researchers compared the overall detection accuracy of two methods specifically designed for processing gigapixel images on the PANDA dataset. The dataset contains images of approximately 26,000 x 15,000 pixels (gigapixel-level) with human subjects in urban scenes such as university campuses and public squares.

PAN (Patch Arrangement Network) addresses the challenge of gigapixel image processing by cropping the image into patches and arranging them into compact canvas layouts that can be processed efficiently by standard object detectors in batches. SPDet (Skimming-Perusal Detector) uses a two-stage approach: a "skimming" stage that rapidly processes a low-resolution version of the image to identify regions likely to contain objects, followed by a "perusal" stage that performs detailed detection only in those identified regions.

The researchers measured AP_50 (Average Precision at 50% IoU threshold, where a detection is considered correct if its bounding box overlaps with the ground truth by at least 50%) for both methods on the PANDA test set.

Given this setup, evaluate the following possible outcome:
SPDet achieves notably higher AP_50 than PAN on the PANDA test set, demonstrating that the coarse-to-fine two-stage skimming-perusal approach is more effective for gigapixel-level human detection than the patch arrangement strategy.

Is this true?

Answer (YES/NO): YES